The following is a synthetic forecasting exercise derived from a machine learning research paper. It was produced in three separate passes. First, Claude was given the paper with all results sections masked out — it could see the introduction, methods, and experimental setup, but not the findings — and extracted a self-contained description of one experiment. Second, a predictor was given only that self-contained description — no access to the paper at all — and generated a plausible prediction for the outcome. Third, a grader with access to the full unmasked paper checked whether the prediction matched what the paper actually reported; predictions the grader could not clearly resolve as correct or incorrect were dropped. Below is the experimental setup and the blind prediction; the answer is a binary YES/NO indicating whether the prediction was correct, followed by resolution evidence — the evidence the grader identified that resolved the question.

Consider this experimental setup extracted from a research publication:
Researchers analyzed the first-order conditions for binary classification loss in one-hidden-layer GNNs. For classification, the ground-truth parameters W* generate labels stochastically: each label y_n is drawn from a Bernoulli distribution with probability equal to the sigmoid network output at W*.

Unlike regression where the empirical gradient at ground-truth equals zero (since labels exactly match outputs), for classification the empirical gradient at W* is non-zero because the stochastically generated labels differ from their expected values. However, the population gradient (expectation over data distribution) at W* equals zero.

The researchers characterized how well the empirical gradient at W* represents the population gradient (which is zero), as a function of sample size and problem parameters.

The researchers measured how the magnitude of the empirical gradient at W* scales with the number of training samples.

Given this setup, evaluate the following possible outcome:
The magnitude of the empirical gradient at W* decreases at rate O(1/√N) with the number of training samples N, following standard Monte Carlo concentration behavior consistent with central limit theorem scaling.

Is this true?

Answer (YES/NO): YES